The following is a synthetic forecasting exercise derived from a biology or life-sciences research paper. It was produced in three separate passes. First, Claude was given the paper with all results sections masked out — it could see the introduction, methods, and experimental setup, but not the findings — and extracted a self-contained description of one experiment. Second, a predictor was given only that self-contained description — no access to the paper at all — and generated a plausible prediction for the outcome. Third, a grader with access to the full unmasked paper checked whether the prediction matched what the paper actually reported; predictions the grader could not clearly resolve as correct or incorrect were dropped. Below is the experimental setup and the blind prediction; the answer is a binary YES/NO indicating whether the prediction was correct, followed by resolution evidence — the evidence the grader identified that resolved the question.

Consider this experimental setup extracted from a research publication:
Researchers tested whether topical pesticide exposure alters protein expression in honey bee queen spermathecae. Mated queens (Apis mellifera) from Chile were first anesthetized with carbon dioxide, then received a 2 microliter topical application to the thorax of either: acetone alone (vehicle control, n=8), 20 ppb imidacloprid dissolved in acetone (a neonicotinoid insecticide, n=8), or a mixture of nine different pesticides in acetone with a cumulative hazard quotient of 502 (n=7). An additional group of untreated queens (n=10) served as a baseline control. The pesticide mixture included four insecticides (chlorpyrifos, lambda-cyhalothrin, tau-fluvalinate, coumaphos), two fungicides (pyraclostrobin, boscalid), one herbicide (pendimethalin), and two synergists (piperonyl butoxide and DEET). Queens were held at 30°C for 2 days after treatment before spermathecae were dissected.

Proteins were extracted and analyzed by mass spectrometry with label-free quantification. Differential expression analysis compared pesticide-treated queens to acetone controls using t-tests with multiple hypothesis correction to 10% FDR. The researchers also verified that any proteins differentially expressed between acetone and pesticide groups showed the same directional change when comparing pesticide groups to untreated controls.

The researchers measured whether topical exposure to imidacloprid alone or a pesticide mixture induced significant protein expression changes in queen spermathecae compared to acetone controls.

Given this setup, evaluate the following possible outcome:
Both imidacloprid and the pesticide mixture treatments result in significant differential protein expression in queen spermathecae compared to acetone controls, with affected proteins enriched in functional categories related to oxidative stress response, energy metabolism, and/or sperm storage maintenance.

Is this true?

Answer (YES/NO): YES